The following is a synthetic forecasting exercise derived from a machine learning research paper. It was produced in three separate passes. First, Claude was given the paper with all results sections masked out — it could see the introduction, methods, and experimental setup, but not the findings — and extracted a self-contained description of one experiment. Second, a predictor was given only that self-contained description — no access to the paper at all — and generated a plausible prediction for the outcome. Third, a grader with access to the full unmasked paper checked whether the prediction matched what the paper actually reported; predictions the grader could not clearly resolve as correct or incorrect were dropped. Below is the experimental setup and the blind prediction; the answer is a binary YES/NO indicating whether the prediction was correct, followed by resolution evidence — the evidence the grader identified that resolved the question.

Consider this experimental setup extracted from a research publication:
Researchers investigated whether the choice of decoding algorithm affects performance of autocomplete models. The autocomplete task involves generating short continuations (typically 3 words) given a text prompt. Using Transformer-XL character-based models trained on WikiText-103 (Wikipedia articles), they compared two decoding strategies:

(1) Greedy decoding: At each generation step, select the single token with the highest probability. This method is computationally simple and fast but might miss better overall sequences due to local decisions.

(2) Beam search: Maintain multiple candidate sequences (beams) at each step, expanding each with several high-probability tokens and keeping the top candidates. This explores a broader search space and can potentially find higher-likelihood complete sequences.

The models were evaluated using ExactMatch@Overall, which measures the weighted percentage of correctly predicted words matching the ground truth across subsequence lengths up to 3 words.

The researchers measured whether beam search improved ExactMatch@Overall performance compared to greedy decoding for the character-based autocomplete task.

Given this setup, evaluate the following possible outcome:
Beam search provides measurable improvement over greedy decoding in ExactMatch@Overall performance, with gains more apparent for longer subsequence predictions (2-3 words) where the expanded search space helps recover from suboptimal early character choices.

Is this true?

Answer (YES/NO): NO